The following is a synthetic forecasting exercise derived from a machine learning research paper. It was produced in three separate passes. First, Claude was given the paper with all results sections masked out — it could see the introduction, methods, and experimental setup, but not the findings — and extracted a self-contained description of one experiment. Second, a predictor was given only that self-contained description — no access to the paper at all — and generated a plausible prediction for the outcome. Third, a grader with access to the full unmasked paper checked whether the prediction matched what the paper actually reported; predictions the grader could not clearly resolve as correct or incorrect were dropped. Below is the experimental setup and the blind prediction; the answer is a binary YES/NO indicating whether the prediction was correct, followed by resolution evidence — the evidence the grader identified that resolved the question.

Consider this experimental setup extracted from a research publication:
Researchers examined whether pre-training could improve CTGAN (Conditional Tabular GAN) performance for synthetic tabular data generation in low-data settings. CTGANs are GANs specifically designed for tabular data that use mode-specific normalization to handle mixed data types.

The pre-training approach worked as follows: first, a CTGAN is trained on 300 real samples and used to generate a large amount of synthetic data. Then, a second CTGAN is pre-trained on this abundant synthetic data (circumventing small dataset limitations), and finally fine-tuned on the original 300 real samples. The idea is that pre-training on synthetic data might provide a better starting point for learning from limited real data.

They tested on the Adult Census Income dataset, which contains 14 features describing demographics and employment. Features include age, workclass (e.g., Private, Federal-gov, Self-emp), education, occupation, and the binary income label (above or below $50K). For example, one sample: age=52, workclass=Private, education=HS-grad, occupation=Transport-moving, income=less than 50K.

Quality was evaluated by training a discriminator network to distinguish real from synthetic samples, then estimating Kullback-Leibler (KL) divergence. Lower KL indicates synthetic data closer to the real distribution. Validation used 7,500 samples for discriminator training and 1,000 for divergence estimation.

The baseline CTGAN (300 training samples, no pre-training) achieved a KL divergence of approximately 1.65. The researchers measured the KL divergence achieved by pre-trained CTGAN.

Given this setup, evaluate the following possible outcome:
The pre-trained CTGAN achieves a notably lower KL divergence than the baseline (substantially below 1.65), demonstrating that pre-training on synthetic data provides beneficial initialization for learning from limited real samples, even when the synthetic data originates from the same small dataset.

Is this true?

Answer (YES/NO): NO